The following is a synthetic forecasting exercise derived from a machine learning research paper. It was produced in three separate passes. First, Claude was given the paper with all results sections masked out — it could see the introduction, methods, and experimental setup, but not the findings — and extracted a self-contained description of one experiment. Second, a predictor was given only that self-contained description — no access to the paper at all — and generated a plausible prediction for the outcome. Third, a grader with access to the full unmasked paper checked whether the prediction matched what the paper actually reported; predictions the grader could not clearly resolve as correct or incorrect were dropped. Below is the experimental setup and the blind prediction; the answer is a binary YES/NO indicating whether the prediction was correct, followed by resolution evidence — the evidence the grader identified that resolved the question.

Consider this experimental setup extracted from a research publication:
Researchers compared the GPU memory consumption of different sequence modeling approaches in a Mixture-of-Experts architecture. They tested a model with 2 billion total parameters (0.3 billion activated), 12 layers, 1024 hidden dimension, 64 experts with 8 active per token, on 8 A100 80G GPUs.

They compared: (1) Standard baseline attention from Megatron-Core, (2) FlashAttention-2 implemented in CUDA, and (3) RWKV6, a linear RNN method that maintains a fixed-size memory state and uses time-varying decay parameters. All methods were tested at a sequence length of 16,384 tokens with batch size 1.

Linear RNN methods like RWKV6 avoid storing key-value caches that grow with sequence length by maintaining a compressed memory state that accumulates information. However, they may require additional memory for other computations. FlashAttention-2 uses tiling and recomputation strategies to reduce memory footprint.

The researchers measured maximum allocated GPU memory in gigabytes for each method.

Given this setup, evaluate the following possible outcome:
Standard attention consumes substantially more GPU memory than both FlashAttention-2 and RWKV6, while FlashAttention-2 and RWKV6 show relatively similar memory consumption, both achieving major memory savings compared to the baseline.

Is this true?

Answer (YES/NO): NO